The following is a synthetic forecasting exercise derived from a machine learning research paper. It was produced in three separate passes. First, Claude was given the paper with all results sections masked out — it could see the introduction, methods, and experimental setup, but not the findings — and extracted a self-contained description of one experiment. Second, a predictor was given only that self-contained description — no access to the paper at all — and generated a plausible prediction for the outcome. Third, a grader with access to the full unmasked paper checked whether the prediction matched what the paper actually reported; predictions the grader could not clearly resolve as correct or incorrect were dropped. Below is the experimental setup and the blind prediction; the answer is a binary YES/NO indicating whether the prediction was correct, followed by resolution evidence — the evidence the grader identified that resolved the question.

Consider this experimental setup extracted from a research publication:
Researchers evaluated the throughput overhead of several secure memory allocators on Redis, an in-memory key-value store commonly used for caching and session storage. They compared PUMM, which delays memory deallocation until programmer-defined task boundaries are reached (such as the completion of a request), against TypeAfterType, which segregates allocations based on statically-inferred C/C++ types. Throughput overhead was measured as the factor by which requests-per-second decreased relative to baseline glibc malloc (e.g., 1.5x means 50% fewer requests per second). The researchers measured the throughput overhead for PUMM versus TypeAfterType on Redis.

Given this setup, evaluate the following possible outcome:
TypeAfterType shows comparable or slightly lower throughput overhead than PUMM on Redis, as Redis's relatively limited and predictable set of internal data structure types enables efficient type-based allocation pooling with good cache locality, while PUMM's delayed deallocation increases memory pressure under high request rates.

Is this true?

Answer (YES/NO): NO